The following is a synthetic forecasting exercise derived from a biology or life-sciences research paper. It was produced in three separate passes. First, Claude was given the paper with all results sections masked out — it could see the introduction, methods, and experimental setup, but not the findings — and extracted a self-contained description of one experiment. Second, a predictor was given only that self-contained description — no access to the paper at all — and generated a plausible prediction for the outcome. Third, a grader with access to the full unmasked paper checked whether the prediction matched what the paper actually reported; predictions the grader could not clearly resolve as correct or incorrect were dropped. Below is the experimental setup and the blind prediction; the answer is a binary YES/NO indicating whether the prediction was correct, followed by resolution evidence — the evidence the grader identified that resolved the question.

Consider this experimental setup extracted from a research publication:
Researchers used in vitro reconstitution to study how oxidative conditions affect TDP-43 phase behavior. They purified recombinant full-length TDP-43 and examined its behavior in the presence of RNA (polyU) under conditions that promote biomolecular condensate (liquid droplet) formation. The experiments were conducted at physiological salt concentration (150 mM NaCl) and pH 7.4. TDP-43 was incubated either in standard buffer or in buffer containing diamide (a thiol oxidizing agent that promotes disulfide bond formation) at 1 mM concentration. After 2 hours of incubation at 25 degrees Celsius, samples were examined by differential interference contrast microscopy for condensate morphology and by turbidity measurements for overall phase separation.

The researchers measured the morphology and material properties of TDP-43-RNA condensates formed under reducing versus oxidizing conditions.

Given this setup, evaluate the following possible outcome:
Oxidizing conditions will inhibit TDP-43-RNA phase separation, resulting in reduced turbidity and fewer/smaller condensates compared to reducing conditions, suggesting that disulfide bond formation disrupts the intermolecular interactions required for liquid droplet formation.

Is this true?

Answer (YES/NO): NO